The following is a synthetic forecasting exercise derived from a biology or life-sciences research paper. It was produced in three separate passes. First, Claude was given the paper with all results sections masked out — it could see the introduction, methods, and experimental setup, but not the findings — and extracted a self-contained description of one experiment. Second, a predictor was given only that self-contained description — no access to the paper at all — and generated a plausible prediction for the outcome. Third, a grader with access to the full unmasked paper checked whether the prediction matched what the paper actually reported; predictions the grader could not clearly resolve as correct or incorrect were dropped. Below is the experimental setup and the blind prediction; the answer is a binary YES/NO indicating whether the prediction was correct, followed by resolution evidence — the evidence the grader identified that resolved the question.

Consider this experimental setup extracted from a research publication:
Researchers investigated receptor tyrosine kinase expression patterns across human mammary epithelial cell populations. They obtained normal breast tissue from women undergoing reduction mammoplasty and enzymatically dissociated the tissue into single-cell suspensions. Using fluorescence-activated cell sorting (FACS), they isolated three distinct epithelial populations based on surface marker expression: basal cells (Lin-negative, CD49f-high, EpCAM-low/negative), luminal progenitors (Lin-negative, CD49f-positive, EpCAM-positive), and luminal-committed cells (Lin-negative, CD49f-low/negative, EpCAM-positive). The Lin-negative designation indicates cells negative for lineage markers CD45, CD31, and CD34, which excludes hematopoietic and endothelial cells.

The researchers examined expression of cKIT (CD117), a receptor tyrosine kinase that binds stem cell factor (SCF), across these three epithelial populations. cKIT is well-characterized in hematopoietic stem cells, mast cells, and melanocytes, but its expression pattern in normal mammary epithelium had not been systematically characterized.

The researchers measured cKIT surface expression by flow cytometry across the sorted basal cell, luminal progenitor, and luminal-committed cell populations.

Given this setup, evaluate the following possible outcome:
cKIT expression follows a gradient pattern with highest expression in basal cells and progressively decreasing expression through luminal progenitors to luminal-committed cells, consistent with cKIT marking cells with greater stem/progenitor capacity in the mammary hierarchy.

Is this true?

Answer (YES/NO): NO